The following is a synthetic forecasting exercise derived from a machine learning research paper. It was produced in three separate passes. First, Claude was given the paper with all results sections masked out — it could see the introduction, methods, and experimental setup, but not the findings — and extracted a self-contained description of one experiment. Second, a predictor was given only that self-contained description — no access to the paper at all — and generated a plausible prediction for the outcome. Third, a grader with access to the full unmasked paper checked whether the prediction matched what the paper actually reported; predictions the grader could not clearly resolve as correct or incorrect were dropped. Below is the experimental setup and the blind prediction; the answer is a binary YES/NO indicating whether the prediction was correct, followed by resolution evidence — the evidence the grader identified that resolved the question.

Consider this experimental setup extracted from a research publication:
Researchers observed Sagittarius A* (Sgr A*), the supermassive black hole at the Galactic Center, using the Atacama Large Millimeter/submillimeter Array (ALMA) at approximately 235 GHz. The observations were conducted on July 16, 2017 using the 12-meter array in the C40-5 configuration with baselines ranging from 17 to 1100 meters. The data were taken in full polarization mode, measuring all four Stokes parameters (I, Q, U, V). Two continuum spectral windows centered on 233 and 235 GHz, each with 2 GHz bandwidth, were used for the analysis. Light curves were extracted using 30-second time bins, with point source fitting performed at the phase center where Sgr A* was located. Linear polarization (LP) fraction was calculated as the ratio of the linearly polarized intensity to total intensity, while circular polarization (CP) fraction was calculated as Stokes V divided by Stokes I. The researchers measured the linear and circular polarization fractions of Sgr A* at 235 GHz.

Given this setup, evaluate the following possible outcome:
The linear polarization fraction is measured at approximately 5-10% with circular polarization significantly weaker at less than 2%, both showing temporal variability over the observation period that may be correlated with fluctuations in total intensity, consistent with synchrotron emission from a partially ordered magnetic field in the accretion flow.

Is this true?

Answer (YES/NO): YES